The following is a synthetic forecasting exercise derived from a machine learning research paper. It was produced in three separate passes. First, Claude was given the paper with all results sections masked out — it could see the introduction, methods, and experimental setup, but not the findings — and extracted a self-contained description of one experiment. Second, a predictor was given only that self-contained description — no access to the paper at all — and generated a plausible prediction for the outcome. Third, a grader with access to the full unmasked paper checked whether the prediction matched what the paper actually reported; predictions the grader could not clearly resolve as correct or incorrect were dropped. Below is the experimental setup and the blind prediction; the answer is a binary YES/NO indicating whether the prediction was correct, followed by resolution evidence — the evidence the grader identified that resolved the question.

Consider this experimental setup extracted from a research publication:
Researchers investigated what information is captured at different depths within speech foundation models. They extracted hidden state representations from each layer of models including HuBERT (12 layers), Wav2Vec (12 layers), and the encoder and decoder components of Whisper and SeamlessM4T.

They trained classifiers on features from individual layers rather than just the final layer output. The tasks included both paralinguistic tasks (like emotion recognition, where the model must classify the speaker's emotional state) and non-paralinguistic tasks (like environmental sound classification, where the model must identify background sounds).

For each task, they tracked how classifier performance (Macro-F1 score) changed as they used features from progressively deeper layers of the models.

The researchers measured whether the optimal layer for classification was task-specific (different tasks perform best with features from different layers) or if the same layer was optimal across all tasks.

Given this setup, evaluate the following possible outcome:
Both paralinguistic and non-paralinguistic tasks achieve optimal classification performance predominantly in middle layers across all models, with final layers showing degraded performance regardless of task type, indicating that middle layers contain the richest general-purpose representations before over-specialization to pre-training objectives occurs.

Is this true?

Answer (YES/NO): NO